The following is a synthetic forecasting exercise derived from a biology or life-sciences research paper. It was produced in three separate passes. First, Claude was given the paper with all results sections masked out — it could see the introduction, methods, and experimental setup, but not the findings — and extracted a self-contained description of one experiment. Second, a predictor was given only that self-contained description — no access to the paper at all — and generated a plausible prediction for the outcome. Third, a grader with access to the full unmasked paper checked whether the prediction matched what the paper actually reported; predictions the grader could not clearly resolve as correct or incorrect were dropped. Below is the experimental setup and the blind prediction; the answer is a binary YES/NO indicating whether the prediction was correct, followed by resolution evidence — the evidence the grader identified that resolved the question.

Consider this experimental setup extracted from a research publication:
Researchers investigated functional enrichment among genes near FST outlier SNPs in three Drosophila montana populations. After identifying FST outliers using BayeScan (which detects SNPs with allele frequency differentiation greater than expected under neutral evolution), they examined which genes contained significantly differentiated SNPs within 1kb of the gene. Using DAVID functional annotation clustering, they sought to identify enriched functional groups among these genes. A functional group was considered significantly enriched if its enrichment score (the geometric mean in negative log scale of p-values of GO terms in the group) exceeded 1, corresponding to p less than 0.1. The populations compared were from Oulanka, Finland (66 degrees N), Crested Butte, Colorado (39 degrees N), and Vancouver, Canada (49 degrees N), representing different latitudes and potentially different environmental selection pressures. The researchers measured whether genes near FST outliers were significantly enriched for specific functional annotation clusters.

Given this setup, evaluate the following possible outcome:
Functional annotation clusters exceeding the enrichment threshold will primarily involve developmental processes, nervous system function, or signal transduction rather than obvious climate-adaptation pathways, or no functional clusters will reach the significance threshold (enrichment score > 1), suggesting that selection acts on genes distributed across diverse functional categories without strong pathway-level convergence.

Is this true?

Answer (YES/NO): NO